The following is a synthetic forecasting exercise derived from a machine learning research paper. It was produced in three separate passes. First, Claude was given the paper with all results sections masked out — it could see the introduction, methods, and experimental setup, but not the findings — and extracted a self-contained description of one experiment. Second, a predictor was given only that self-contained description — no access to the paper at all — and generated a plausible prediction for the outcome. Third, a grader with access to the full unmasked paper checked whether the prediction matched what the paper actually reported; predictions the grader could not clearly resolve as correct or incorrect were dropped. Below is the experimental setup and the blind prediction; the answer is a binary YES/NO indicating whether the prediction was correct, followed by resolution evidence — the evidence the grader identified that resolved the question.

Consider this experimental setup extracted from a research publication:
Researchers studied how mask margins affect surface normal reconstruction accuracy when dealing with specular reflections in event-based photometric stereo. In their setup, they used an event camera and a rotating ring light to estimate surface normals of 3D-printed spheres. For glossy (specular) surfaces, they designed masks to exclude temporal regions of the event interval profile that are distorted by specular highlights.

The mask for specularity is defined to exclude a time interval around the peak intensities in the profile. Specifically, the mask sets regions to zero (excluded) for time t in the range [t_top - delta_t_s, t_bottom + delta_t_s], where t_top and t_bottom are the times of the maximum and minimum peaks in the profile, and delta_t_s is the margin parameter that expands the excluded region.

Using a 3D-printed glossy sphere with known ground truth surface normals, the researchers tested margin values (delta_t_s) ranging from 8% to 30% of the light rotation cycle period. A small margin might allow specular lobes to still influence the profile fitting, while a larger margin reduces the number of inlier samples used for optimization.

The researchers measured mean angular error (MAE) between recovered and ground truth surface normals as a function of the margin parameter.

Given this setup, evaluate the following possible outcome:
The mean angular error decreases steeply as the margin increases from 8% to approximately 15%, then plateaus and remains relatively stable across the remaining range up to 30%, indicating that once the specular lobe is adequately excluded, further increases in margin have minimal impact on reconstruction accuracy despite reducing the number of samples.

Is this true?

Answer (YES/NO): NO